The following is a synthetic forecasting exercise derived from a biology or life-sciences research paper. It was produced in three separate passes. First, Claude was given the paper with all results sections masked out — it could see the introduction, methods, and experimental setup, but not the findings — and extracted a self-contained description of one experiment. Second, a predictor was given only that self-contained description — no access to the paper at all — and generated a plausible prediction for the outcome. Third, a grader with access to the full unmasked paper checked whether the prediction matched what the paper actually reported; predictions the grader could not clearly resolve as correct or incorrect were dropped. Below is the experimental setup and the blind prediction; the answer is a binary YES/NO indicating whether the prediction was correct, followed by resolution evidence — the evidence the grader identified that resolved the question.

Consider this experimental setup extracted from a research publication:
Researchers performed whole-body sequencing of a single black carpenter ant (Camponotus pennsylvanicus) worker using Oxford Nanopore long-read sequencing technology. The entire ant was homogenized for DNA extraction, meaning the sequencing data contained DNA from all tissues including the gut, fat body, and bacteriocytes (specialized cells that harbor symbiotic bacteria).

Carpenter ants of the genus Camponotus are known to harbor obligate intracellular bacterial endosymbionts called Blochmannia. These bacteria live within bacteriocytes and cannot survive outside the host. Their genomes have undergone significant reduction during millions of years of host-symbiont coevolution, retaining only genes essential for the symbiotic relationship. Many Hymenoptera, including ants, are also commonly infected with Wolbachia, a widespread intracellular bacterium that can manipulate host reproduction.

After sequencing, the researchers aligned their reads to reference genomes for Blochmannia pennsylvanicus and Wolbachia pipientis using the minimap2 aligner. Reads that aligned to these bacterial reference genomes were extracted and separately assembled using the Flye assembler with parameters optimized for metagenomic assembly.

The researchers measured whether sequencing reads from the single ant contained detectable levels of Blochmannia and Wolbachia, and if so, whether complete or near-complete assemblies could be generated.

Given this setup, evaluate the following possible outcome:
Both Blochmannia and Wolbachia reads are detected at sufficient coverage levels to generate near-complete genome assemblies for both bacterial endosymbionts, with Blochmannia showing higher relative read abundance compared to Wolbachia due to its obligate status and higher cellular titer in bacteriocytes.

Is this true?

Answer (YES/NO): YES